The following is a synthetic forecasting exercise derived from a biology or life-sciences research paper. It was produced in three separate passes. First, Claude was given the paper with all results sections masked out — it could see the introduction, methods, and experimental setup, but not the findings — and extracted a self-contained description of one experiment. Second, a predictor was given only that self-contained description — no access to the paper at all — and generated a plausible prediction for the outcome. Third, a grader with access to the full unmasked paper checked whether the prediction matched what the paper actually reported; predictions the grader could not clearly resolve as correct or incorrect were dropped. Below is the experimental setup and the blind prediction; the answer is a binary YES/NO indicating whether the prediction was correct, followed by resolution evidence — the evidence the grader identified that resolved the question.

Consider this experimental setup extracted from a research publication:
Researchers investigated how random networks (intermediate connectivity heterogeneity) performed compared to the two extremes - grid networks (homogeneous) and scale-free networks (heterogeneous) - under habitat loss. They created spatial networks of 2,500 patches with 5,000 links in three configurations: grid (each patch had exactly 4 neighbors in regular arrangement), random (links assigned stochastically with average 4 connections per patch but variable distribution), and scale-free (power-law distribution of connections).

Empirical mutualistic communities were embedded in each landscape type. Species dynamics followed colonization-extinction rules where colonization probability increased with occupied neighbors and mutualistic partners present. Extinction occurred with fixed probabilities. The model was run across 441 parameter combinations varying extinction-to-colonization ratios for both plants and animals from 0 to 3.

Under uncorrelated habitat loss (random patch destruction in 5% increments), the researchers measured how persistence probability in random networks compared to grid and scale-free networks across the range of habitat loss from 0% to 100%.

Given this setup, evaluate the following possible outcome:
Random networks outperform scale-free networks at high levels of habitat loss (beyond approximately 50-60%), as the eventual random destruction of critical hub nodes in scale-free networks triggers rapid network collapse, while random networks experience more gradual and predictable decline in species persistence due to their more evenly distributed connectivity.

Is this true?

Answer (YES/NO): NO